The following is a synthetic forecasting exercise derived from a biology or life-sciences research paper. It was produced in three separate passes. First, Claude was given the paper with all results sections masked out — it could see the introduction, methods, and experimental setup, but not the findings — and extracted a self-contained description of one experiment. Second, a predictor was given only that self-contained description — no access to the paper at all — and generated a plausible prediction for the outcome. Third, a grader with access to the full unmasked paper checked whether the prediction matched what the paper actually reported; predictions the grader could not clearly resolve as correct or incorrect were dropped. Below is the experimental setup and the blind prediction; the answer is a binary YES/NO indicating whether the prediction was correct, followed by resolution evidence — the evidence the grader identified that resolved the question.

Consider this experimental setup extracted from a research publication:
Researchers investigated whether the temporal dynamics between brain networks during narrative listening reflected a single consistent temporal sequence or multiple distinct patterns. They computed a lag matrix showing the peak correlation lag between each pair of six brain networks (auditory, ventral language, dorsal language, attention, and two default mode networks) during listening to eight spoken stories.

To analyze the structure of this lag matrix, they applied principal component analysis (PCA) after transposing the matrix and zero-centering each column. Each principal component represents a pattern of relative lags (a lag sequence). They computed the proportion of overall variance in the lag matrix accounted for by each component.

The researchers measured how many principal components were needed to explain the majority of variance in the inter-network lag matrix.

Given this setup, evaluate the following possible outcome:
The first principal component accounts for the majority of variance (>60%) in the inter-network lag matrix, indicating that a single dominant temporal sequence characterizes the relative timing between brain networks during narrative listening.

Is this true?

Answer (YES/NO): YES